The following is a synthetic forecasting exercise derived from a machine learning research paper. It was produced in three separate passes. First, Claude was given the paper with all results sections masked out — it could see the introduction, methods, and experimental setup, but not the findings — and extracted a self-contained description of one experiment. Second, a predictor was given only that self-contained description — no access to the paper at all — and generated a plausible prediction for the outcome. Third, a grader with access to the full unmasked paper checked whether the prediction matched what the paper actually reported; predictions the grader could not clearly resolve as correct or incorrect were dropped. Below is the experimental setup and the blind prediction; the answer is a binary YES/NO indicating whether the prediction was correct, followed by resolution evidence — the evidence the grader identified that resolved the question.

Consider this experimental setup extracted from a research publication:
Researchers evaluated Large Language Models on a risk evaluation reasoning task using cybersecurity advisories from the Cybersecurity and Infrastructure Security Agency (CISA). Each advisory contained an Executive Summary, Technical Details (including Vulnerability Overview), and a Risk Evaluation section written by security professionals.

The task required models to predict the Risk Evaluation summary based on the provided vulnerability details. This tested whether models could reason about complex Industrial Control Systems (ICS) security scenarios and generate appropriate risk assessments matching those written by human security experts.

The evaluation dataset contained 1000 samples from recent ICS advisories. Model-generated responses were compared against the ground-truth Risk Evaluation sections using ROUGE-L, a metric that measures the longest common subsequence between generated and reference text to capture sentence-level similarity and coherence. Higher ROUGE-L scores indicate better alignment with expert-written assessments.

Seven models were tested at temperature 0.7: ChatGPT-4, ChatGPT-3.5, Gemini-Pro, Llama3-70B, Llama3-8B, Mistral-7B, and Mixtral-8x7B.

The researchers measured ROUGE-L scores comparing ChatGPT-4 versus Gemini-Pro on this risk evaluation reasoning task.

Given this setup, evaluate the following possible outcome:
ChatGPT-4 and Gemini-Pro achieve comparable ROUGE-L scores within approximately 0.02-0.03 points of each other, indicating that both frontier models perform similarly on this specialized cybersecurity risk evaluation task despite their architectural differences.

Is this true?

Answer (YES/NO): NO